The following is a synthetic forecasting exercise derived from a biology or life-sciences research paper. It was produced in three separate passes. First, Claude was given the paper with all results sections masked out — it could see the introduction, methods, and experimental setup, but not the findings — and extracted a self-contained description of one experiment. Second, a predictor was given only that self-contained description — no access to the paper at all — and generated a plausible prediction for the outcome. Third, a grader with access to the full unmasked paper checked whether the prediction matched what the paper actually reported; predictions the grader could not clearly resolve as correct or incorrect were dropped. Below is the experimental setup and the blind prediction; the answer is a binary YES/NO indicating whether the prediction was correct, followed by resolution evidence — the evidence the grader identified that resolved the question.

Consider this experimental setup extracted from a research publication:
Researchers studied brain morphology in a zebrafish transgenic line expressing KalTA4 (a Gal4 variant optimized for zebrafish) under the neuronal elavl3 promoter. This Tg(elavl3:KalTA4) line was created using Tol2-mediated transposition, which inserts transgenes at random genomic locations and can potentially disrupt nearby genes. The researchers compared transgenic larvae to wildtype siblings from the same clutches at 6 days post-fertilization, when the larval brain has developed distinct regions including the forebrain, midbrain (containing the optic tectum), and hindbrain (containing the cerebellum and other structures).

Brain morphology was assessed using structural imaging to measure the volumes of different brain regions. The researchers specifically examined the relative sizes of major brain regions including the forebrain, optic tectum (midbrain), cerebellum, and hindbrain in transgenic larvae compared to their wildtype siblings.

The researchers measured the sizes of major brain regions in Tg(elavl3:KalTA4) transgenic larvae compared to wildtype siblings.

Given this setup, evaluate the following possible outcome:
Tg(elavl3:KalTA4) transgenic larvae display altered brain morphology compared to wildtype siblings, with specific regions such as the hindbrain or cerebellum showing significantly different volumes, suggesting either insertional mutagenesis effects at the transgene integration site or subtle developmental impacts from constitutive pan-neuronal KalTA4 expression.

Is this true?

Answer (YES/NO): YES